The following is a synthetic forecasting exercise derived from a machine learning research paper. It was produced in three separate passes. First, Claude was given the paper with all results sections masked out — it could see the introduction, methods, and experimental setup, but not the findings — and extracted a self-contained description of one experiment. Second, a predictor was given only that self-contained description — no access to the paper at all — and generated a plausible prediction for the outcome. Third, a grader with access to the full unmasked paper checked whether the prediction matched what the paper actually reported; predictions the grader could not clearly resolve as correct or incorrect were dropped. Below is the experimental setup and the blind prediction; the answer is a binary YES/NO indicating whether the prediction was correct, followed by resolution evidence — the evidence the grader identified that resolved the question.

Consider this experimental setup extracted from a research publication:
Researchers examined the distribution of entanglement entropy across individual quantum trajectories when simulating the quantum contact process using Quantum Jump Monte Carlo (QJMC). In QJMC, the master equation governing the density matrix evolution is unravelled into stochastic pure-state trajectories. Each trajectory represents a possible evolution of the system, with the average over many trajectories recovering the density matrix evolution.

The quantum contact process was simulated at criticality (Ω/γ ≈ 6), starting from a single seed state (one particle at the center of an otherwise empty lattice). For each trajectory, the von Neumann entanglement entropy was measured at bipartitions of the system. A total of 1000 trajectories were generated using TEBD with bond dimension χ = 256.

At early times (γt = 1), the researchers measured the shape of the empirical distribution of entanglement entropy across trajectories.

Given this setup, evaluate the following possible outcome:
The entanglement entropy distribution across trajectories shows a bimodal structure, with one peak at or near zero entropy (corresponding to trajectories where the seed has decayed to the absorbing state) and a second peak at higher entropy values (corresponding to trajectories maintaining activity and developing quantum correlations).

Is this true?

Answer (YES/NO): YES